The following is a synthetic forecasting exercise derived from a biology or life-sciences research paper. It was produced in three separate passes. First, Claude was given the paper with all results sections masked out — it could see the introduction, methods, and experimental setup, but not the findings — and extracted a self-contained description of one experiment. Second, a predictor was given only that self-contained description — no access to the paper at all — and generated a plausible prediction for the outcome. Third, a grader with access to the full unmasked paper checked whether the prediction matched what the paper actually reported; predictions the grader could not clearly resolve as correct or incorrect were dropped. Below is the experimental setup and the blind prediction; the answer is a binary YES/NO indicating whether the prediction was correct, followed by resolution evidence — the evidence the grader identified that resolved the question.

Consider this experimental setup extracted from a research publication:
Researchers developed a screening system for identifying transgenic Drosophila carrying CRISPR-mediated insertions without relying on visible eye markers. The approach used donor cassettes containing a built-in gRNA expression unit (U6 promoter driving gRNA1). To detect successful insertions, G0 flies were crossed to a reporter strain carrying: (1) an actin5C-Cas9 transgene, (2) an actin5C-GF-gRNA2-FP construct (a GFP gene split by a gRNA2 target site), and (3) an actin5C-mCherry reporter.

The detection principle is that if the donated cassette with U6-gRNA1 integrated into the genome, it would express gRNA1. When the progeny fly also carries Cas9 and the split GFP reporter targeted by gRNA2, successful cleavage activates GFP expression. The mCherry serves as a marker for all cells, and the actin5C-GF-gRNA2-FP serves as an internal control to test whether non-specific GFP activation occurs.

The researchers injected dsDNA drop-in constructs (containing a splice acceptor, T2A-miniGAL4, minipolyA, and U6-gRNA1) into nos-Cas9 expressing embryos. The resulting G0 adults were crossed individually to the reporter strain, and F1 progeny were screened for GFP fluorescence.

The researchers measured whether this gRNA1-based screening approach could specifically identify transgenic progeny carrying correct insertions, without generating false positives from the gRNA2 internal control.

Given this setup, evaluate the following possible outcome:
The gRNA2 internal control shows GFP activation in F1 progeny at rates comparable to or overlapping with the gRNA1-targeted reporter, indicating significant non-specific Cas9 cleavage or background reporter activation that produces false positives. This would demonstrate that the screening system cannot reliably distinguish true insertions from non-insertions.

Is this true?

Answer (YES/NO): NO